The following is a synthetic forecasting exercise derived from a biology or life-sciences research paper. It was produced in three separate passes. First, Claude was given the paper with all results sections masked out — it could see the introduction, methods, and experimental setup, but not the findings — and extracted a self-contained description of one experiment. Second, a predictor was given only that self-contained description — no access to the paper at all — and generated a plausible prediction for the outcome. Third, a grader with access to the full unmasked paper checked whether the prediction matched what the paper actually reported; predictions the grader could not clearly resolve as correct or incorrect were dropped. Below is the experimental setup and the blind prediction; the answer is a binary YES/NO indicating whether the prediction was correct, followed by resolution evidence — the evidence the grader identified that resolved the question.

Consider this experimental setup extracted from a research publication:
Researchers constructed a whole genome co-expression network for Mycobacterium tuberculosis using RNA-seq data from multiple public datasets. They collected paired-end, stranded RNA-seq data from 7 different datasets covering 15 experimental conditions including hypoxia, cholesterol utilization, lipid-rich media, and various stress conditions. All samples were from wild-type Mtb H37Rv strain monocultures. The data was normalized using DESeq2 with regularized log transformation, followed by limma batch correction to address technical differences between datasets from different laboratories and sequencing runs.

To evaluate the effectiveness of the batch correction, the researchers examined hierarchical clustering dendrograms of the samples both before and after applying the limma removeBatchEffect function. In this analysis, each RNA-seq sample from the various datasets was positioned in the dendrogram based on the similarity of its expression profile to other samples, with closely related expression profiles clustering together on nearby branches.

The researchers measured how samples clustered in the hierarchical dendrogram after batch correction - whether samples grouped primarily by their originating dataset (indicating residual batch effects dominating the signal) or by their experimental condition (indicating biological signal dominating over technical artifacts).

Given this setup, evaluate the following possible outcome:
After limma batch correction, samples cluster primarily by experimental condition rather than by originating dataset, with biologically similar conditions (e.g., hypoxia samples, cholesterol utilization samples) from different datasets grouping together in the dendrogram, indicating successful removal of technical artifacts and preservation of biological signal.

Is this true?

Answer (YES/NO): YES